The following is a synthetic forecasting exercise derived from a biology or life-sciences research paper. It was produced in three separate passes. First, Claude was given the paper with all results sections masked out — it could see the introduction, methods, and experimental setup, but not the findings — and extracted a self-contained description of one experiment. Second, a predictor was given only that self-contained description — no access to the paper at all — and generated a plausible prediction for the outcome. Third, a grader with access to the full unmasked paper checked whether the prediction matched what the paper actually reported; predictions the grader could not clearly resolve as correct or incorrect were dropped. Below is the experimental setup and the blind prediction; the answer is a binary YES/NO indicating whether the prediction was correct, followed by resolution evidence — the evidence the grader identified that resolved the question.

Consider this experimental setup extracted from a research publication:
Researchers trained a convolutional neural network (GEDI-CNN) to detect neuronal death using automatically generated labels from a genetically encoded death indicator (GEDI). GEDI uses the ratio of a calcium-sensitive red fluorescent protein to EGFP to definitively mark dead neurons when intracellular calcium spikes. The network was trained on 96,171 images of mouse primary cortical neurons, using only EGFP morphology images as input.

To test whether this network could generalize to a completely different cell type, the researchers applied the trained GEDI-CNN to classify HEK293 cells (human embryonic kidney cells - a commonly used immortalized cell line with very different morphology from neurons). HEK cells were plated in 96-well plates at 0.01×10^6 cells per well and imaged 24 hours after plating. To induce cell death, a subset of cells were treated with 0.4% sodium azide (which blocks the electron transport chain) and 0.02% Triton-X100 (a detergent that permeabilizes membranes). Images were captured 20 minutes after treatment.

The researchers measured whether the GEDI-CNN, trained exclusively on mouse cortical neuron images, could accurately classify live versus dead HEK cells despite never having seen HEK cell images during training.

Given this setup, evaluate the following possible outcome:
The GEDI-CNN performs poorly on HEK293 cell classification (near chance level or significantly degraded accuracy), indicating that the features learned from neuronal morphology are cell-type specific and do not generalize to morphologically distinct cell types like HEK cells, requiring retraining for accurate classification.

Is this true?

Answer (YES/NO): NO